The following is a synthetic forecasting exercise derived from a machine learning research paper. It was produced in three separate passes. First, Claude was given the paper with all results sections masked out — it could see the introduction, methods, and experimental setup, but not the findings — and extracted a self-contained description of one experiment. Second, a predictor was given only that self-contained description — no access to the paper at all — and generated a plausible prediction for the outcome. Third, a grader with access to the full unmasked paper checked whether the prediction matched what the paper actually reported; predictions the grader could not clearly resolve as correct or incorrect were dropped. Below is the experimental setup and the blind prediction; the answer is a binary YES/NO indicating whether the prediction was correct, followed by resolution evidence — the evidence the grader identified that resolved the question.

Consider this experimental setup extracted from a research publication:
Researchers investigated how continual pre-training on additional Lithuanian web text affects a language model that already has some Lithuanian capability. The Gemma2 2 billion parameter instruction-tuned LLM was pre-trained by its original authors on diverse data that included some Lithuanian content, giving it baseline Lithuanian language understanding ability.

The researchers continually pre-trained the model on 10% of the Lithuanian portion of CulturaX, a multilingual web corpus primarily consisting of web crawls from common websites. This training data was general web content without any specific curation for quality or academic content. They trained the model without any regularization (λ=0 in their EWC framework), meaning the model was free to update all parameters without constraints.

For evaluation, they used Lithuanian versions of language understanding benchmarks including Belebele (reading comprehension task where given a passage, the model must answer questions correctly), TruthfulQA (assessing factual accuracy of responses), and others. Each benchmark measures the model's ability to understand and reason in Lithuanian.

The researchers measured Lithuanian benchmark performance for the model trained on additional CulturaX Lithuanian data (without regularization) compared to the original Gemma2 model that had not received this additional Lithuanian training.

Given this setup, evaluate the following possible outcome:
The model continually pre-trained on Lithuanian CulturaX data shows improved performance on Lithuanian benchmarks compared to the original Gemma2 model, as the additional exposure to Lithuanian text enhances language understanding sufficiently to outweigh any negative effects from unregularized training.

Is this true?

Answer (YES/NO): NO